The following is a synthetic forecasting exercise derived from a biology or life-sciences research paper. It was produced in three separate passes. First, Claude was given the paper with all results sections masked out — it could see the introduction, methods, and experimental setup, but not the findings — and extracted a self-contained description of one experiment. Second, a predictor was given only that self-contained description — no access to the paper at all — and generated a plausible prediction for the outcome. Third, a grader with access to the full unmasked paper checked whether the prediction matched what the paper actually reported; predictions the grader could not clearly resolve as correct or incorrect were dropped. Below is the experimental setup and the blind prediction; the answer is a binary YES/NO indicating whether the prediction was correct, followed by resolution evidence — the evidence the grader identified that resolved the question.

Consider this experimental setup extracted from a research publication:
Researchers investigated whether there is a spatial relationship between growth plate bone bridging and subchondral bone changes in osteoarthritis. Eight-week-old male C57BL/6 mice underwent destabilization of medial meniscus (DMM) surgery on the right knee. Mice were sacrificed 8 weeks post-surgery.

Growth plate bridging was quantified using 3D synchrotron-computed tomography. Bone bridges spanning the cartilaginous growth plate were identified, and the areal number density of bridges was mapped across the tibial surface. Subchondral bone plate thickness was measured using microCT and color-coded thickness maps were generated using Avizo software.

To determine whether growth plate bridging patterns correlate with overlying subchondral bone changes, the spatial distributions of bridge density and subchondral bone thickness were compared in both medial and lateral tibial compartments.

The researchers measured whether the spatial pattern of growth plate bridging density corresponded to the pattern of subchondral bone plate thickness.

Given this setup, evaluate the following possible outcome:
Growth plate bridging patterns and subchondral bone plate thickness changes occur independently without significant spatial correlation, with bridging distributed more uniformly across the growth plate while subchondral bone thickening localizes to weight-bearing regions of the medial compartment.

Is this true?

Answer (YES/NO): NO